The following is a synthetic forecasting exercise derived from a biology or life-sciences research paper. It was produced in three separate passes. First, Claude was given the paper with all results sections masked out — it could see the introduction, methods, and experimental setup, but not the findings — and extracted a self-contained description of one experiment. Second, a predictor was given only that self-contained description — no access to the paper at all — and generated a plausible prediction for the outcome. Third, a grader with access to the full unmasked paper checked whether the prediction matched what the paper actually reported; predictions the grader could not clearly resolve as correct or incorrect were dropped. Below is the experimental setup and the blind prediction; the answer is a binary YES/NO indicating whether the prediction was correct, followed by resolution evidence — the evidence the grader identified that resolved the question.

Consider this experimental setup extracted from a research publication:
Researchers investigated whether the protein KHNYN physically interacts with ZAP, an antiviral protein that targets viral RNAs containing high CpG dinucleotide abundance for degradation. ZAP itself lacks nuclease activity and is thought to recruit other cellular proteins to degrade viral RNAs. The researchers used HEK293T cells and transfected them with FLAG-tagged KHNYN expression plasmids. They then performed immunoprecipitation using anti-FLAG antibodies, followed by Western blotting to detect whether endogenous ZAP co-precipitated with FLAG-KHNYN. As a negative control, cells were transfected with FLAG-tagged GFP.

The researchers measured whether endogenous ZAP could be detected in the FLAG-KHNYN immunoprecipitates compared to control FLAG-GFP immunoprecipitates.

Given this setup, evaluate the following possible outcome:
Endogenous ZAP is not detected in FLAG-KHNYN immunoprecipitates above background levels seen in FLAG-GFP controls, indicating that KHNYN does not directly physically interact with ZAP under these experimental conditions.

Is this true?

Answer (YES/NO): NO